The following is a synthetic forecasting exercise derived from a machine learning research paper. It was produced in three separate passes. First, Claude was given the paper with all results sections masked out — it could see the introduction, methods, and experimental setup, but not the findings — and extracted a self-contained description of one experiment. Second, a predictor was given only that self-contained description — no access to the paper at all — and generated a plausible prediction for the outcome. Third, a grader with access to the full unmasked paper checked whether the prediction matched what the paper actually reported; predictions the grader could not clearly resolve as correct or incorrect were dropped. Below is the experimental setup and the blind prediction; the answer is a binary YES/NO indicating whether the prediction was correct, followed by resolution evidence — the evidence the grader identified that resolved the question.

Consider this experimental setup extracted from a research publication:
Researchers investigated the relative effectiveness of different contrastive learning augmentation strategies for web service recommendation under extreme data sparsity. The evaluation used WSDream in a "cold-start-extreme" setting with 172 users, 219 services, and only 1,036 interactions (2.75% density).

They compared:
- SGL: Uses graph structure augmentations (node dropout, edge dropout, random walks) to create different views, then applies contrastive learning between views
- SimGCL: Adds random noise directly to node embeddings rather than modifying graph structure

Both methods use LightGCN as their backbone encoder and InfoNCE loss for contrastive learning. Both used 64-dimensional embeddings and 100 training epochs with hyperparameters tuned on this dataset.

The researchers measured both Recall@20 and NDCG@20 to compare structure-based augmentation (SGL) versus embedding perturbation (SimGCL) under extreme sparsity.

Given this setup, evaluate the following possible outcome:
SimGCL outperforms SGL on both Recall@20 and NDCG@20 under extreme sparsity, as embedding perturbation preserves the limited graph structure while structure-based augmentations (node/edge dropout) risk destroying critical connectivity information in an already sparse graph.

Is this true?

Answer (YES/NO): YES